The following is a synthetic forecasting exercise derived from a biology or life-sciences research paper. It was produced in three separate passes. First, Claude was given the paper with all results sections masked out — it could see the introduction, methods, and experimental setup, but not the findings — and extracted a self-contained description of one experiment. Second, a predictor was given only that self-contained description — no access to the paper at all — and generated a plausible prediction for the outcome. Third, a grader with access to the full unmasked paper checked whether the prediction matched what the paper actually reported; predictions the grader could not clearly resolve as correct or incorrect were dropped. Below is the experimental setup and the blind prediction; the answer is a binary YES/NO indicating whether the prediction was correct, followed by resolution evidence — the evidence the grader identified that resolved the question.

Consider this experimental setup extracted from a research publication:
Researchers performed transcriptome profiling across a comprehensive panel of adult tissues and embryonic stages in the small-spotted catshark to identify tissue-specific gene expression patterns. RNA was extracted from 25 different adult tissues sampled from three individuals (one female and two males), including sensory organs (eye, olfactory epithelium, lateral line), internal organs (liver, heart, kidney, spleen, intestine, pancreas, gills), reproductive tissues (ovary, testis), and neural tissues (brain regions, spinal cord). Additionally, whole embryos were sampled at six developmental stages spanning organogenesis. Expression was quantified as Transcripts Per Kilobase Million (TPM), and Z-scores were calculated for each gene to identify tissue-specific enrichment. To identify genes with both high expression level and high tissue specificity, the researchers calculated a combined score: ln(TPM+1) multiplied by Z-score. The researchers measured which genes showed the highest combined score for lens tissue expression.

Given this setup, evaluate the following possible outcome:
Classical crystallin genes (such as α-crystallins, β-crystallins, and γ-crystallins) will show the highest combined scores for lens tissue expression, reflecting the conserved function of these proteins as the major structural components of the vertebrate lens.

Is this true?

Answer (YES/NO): YES